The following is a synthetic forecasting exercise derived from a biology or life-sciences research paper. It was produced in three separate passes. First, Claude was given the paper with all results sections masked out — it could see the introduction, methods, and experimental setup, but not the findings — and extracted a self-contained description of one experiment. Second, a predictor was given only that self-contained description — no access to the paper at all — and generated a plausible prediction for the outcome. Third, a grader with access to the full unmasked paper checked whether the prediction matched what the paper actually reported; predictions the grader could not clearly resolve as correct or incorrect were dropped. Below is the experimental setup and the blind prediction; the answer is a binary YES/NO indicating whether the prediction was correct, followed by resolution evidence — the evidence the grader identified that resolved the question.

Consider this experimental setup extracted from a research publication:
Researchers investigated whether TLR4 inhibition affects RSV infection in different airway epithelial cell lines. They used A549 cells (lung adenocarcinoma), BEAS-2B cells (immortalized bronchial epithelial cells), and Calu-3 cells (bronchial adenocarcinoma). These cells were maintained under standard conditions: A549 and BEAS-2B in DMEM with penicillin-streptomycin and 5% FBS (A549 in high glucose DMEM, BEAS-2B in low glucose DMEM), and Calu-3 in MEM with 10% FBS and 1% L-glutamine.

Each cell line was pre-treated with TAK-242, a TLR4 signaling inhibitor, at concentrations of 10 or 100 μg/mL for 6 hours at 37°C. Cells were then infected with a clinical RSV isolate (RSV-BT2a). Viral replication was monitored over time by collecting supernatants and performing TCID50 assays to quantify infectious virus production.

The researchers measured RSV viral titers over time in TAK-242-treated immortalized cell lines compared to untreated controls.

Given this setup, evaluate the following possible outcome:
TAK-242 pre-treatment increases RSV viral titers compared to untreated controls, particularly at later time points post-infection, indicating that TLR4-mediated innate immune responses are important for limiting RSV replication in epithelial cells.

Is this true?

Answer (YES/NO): NO